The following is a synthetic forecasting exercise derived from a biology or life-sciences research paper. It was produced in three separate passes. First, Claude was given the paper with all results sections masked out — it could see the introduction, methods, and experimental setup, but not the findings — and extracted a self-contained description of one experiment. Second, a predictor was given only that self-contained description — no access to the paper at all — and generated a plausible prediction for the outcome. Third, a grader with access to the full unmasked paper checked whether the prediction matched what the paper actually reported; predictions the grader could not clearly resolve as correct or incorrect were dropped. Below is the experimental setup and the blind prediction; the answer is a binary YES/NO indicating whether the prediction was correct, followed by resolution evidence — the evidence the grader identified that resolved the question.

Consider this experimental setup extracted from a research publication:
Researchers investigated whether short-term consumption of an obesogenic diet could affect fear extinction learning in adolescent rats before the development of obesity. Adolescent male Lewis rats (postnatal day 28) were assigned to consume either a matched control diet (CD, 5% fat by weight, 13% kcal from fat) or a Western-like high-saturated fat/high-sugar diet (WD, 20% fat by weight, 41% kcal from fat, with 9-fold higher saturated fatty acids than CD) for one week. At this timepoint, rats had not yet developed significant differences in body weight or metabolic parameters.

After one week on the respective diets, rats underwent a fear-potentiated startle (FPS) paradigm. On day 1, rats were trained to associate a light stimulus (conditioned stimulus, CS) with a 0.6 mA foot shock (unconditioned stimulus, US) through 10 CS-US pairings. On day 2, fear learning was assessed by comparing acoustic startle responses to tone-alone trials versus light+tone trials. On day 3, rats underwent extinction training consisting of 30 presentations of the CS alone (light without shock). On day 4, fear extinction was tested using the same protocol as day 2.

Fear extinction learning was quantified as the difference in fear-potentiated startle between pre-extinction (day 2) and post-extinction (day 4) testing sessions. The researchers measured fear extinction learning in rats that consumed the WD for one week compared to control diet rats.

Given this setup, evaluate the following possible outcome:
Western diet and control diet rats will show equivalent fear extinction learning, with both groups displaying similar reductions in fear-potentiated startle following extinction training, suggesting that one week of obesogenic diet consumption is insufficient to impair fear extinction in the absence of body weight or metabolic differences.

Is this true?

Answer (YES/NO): NO